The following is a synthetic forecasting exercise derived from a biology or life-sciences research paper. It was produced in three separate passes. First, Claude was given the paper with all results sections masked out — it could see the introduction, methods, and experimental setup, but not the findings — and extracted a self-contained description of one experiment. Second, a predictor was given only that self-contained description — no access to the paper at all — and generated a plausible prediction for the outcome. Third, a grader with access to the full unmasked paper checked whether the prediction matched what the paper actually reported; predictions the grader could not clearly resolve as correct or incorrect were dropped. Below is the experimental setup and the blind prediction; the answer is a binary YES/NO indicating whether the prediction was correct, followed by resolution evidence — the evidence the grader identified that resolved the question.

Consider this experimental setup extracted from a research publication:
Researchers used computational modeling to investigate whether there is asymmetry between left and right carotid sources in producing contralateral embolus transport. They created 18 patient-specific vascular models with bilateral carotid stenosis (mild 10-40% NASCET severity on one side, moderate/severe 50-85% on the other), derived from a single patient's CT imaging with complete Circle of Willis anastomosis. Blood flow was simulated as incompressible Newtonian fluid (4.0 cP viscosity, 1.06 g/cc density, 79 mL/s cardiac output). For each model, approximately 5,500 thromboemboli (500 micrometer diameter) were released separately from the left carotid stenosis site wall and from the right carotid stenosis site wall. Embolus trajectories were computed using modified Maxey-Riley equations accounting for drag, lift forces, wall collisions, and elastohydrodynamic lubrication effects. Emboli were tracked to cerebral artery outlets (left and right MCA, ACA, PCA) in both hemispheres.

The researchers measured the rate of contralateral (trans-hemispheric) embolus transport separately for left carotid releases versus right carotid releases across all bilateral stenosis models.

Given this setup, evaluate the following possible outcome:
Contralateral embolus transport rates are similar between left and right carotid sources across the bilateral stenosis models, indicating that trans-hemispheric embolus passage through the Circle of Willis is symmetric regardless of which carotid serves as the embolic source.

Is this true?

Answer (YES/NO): NO